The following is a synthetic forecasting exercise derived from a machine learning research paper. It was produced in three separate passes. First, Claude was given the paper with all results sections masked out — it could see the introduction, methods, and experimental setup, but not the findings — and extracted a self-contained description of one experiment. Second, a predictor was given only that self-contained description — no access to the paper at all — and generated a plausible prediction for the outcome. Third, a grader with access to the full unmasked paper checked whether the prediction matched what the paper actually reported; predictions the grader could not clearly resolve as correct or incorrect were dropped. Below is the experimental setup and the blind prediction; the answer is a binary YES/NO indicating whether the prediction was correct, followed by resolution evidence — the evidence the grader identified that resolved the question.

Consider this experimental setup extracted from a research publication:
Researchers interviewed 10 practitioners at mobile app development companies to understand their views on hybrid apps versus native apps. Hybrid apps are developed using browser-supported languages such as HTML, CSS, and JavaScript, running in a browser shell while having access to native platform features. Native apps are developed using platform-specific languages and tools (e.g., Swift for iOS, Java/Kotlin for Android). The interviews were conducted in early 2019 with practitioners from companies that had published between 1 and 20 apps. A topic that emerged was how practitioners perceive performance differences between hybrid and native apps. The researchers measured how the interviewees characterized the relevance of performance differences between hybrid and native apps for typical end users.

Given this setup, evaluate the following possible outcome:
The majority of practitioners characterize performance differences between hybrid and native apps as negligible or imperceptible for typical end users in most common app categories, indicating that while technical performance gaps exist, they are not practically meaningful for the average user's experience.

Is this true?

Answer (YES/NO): NO